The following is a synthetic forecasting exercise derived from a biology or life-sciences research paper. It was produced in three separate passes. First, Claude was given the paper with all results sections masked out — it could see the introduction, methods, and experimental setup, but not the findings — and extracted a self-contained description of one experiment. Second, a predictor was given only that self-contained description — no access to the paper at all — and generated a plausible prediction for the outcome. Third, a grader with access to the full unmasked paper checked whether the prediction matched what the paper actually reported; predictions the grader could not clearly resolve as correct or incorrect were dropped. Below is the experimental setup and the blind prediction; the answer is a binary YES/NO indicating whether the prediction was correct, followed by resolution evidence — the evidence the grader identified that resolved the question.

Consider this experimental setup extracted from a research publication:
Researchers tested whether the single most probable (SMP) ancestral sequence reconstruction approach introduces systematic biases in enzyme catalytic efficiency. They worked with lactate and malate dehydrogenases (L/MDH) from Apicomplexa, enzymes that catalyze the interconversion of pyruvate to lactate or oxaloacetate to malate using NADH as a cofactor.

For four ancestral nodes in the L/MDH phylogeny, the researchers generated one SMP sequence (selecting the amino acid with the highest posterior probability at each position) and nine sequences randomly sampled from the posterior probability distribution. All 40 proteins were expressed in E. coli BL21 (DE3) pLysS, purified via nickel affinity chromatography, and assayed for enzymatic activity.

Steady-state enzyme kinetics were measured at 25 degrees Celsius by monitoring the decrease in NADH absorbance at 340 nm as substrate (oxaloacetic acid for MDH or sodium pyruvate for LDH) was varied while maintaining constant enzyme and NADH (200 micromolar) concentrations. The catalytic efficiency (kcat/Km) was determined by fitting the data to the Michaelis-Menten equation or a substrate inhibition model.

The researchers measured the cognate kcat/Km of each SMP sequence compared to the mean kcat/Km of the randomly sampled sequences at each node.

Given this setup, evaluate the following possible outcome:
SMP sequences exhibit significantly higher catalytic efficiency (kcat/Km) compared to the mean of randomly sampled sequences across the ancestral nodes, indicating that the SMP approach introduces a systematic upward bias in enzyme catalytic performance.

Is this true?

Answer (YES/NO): NO